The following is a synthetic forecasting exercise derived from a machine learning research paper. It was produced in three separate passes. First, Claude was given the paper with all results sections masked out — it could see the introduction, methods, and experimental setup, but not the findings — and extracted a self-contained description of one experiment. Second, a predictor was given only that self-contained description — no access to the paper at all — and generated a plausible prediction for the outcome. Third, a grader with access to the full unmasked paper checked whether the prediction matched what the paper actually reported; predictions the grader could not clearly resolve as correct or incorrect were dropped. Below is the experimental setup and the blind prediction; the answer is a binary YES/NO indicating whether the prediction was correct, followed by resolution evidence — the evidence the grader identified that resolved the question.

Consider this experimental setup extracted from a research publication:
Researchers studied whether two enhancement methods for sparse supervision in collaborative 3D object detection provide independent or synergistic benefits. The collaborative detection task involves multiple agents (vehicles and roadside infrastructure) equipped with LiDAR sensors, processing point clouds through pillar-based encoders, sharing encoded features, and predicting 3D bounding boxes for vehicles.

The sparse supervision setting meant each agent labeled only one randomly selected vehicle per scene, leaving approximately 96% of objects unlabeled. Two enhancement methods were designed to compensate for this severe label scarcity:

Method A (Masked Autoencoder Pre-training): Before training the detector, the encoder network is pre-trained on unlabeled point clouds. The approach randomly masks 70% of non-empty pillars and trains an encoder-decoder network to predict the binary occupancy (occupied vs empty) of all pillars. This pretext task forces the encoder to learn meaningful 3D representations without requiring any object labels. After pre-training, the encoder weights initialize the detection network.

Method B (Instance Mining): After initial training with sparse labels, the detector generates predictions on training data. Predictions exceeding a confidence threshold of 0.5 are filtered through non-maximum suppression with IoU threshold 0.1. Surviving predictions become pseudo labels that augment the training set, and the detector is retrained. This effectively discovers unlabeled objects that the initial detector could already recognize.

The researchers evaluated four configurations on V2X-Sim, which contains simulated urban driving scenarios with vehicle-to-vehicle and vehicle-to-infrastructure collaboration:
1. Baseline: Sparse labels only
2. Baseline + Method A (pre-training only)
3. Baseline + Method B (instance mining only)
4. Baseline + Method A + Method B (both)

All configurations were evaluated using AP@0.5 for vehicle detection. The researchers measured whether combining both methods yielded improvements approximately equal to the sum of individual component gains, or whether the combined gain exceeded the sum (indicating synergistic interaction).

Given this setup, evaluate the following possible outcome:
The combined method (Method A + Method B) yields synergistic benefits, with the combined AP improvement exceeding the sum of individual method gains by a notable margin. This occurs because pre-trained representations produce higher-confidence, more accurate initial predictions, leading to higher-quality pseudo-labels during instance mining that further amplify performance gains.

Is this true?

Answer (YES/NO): YES